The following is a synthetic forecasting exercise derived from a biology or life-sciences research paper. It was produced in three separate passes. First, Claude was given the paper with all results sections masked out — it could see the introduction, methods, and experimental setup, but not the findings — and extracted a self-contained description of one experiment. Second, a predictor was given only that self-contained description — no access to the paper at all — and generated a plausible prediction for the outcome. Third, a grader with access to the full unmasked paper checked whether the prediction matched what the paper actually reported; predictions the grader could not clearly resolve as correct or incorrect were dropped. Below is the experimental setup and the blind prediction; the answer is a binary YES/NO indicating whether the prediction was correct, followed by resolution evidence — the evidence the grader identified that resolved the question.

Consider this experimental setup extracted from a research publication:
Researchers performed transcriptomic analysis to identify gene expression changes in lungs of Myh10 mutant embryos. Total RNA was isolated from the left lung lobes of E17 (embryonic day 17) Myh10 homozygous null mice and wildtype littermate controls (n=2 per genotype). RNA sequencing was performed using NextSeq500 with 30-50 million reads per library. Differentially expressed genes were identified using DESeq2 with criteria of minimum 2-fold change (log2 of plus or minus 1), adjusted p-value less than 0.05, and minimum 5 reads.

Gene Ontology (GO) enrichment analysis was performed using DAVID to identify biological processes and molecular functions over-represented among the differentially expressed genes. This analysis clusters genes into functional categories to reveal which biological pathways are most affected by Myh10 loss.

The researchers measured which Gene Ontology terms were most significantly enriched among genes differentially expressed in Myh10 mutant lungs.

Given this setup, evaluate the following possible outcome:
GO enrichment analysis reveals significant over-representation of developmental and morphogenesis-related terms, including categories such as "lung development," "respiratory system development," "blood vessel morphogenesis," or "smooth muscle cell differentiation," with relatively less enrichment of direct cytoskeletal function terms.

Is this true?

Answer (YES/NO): NO